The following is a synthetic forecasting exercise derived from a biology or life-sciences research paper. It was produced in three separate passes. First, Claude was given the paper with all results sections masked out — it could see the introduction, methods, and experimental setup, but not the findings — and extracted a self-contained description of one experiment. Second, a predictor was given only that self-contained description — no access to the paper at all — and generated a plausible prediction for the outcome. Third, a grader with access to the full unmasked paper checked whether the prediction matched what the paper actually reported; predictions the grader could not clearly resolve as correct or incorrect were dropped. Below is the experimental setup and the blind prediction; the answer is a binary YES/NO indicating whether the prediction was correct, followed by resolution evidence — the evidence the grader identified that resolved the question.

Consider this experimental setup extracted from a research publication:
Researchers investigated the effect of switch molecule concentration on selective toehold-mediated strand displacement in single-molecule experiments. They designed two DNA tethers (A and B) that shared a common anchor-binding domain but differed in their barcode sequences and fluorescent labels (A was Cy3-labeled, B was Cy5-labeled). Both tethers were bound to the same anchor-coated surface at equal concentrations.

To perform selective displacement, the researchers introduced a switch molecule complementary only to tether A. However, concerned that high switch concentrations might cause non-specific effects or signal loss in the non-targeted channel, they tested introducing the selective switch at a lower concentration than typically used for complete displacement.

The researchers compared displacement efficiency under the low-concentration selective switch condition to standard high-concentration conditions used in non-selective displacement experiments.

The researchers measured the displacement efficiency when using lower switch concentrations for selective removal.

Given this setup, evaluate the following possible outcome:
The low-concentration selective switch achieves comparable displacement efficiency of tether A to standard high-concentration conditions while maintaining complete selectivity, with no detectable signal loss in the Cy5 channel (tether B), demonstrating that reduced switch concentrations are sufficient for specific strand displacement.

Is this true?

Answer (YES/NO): NO